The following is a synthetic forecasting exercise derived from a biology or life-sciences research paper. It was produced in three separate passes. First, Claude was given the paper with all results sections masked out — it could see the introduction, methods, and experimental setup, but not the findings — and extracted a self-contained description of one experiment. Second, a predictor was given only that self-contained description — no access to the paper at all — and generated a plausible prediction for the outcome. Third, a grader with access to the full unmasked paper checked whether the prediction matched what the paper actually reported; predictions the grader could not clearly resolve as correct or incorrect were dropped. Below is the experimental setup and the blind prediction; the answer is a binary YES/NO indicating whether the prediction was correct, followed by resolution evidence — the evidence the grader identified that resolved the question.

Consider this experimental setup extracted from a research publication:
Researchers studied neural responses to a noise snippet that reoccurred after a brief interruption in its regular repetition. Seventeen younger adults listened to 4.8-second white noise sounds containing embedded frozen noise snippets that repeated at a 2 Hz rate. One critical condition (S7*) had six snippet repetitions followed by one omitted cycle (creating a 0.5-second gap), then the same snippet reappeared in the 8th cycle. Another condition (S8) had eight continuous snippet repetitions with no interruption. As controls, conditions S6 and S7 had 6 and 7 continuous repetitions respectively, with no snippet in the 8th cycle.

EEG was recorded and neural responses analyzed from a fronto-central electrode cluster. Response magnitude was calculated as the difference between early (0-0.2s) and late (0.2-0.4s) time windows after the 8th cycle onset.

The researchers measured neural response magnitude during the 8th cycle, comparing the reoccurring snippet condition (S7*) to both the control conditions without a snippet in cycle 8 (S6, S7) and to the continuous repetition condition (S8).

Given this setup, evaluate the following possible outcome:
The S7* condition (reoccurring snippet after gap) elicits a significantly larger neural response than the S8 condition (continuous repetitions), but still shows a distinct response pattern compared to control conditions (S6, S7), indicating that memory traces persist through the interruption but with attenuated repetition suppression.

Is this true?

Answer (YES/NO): NO